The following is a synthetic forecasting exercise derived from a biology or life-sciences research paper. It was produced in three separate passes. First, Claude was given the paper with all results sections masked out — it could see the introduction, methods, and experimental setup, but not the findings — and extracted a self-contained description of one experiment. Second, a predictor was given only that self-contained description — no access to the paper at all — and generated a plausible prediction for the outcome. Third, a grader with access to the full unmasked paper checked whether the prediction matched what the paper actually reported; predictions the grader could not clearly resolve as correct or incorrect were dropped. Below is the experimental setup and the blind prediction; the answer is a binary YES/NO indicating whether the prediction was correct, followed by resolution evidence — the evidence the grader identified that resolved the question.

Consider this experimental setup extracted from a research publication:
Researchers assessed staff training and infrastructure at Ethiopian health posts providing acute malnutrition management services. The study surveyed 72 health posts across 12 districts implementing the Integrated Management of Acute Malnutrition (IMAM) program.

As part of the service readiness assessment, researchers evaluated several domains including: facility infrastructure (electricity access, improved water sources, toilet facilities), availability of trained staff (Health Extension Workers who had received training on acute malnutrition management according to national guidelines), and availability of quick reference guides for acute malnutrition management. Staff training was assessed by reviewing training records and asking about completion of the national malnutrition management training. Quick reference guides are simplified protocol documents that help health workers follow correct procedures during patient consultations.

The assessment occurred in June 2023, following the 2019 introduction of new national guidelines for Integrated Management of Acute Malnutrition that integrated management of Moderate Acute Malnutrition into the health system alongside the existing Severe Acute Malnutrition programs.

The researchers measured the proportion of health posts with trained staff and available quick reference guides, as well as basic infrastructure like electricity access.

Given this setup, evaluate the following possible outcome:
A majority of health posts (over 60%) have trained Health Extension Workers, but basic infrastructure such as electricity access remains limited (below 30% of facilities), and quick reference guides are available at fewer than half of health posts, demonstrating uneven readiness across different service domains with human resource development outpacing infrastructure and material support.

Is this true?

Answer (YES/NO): NO